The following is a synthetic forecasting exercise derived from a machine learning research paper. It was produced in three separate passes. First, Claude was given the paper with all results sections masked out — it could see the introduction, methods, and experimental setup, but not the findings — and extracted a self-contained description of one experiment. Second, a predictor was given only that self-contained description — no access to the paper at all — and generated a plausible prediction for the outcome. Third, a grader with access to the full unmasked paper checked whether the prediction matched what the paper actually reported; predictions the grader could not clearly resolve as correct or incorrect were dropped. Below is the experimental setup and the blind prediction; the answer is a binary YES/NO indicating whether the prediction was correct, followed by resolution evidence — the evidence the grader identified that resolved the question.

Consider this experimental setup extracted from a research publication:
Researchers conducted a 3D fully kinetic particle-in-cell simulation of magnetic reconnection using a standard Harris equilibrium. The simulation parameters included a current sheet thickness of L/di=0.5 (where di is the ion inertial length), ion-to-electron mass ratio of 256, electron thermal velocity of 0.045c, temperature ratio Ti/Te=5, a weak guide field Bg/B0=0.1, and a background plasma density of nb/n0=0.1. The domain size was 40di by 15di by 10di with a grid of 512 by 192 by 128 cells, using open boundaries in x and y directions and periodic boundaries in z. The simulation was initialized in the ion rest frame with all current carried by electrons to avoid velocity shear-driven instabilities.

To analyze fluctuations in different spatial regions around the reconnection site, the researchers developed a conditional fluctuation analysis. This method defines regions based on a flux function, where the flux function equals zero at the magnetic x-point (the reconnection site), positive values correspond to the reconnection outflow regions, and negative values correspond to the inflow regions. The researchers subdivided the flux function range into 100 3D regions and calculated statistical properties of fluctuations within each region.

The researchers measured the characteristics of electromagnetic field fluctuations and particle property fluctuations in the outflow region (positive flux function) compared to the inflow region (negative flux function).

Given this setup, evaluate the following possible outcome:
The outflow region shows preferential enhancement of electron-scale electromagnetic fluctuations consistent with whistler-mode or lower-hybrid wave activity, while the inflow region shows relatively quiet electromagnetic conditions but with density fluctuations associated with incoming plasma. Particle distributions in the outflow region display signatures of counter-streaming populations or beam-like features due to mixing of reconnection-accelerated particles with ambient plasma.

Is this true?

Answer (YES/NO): NO